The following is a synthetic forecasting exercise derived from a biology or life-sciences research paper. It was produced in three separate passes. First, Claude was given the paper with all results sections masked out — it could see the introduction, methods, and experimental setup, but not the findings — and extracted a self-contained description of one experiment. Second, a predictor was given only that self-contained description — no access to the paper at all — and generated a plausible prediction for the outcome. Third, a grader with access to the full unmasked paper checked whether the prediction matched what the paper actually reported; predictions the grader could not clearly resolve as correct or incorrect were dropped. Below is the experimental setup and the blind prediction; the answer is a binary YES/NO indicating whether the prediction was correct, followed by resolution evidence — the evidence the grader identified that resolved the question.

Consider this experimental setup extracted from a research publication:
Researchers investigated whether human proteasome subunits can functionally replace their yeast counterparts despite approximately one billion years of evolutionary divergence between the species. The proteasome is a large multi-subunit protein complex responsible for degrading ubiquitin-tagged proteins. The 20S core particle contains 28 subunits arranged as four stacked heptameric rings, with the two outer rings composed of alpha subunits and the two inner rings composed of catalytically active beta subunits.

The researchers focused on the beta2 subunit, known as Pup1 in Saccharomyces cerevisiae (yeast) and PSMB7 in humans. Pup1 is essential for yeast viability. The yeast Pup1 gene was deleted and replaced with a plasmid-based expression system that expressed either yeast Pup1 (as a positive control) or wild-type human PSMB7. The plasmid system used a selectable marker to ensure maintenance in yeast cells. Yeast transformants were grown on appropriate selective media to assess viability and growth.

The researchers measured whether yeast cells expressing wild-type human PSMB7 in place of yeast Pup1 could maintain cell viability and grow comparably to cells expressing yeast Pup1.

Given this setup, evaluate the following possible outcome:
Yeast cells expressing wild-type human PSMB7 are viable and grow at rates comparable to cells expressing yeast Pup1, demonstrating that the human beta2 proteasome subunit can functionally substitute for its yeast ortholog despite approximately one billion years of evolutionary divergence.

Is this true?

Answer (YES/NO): NO